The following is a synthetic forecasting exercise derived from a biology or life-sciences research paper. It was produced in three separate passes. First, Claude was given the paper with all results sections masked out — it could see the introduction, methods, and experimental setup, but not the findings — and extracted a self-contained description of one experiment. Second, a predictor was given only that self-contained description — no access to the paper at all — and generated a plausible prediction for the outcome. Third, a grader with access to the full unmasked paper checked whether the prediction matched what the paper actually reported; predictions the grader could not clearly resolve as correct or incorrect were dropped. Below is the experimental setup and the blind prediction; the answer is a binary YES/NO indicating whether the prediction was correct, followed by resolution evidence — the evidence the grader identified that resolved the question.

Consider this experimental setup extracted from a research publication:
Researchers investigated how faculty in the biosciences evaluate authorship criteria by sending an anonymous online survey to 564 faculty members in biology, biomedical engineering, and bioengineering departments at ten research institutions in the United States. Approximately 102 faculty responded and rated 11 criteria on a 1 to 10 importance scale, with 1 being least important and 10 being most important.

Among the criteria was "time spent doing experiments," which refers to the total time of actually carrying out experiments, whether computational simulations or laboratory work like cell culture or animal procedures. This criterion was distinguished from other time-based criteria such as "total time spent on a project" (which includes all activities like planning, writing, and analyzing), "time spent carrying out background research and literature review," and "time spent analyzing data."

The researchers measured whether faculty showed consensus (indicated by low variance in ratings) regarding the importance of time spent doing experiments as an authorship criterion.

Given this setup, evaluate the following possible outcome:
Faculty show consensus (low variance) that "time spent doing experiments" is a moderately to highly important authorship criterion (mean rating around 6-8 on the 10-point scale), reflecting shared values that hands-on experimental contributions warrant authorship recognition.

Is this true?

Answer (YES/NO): YES